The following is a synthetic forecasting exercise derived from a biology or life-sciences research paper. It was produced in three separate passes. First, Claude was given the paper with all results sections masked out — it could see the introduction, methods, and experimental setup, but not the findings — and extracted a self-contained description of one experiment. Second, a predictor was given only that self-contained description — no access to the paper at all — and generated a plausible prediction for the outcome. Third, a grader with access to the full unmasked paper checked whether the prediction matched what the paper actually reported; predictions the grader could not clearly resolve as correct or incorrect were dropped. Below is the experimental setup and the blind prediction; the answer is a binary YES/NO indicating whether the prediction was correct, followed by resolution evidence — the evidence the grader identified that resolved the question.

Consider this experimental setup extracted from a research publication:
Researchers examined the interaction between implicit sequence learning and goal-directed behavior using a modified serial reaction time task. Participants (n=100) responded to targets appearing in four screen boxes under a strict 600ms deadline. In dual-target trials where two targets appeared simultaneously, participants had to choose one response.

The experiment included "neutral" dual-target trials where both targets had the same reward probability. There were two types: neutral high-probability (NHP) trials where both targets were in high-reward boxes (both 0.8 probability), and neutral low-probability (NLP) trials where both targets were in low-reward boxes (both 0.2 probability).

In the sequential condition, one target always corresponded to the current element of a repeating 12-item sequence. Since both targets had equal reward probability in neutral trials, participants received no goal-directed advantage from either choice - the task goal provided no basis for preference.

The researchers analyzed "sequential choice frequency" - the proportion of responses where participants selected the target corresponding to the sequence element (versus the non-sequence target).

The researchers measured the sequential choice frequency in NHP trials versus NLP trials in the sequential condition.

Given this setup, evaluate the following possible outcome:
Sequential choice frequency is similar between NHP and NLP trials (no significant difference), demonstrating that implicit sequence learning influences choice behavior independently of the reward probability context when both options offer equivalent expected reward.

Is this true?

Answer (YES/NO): NO